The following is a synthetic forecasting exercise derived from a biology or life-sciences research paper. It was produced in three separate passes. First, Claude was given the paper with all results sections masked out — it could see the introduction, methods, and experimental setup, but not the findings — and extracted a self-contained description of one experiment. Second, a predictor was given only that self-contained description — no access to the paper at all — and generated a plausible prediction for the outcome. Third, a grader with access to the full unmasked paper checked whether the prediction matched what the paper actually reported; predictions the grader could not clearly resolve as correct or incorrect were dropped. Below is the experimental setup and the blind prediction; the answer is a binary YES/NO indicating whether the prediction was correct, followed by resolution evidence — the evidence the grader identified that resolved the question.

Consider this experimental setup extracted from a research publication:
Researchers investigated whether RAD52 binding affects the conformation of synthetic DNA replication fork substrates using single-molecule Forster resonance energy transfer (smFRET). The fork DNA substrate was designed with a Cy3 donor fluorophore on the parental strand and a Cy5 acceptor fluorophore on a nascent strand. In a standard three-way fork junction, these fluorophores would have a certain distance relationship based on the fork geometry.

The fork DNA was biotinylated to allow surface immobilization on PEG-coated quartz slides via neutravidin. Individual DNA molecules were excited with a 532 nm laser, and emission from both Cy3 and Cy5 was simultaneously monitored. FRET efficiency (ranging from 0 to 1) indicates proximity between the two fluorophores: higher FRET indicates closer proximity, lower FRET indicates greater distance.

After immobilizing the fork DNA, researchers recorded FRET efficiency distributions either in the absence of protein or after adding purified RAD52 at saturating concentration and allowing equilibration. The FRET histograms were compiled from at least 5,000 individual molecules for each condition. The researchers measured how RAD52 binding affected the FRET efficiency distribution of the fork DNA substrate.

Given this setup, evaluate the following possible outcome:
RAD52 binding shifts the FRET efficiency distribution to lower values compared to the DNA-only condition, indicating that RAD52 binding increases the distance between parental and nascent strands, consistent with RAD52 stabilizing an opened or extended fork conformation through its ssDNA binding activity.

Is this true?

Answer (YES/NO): NO